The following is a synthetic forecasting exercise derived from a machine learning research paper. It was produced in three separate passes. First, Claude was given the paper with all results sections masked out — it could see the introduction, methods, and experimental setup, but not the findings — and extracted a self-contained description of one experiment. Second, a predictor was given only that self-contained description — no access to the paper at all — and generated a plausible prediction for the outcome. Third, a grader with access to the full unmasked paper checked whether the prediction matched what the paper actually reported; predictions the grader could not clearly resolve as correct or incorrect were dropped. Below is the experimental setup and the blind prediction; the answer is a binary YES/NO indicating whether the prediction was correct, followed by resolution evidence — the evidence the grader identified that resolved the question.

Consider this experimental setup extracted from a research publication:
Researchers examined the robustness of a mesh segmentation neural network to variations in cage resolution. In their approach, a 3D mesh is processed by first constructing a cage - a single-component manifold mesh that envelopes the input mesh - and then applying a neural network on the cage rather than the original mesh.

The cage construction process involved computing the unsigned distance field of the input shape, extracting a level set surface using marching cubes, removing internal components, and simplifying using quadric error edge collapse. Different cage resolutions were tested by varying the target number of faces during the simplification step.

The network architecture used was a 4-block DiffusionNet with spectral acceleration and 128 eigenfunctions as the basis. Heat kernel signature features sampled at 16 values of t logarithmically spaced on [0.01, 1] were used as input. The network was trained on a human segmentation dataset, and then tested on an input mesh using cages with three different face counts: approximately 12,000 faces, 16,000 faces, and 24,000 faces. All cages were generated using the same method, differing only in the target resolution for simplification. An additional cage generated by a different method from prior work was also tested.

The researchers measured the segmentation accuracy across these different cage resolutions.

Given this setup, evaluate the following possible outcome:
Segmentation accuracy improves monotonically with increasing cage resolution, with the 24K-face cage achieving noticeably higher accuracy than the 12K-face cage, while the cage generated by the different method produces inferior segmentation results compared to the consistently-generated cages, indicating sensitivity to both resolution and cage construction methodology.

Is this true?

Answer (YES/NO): NO